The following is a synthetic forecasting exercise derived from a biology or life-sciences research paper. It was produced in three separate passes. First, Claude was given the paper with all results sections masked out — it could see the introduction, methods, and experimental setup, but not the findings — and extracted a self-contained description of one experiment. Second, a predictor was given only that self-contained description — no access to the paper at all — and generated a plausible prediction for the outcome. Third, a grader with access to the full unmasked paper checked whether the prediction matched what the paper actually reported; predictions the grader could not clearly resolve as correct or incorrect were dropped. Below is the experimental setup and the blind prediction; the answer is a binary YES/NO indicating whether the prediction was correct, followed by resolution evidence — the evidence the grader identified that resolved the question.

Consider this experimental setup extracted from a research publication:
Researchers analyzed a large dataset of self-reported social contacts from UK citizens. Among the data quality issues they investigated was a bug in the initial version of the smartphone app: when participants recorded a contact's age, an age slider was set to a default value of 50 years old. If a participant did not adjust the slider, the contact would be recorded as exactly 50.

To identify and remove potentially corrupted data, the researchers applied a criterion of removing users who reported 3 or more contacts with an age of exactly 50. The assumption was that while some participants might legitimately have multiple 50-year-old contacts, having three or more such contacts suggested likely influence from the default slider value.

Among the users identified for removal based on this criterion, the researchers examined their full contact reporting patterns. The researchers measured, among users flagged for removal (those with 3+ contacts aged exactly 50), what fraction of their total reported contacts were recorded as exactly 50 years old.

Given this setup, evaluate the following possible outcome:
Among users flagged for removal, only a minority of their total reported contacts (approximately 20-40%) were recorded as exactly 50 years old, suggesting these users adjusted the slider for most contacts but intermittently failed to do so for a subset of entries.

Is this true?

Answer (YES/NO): YES